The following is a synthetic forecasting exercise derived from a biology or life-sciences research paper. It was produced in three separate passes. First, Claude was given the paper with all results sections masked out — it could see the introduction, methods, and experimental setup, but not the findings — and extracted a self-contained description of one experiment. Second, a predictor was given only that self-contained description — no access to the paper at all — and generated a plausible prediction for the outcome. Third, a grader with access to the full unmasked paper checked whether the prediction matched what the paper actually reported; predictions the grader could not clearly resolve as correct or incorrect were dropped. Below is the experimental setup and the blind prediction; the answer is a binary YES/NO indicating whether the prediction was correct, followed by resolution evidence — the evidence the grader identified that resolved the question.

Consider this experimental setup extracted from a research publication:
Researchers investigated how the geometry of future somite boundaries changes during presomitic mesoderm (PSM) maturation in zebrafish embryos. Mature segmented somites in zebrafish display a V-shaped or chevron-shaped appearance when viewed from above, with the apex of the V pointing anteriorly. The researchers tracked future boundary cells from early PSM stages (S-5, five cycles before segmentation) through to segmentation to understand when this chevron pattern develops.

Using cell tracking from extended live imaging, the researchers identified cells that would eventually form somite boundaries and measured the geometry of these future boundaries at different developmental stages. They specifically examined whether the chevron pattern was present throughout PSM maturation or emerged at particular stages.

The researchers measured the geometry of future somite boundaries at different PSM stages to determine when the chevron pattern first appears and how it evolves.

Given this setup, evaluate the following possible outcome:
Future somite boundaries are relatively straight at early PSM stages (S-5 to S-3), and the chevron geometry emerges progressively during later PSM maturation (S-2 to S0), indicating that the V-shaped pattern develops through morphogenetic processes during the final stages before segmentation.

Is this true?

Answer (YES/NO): NO